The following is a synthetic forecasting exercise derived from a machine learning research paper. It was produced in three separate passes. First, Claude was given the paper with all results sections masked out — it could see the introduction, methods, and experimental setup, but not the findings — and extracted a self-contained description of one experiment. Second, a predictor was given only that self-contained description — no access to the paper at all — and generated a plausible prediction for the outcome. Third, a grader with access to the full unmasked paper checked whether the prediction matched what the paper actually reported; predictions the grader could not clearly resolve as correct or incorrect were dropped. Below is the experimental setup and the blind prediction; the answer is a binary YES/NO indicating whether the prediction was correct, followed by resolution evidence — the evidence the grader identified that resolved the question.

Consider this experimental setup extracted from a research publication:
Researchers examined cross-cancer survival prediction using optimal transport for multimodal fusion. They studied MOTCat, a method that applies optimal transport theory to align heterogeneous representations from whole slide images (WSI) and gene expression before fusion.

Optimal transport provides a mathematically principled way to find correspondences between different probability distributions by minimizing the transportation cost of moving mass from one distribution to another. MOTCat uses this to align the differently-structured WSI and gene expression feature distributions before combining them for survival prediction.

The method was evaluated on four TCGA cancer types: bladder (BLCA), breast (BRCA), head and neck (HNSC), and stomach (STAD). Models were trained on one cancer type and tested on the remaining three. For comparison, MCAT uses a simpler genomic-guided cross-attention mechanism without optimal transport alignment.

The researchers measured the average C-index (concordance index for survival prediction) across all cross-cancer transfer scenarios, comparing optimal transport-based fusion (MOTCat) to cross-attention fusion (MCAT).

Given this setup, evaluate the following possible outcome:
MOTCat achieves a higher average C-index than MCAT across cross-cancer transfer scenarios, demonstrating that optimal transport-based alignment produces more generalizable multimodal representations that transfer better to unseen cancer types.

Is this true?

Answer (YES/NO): NO